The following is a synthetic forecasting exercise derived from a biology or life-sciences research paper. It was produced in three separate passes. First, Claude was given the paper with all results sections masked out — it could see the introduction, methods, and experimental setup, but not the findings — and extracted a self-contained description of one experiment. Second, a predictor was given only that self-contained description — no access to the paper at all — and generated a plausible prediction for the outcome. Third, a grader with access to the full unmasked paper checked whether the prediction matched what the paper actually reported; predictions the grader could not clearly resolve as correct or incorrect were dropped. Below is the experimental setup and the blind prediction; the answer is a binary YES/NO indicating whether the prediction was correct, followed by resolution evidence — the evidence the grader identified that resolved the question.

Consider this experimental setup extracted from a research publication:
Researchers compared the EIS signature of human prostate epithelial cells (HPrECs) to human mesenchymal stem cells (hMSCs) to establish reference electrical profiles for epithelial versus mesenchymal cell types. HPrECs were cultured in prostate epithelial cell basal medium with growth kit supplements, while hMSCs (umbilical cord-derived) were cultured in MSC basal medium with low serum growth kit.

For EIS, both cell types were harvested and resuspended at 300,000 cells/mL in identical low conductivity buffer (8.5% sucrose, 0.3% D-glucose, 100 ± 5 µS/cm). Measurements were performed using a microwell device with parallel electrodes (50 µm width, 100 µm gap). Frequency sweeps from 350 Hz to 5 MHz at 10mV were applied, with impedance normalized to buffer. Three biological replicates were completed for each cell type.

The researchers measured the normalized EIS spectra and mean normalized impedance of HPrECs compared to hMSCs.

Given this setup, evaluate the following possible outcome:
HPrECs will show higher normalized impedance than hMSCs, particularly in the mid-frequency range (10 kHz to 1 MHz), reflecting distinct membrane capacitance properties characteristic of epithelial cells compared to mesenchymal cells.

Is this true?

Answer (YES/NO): NO